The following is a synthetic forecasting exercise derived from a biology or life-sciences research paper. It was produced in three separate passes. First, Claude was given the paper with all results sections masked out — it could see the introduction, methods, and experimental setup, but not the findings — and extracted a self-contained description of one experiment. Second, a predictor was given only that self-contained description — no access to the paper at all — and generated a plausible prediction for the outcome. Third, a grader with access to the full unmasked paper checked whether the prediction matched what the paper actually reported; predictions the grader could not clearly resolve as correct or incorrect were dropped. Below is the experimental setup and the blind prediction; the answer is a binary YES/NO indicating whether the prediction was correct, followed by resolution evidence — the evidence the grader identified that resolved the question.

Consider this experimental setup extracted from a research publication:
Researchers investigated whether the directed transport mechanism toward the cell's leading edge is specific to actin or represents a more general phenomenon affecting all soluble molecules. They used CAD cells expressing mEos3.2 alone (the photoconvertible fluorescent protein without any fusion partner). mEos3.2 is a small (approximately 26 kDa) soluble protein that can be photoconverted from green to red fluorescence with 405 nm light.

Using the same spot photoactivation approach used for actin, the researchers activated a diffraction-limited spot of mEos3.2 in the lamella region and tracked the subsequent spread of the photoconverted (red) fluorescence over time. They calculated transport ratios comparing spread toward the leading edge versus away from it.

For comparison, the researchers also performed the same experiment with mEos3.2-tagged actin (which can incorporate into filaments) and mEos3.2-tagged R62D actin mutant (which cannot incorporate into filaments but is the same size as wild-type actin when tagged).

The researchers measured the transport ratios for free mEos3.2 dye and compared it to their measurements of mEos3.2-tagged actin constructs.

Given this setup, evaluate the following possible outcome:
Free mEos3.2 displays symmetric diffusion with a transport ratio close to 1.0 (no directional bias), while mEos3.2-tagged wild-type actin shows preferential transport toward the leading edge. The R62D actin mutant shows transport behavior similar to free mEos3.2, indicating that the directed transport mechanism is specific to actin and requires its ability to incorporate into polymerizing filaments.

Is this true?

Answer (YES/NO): NO